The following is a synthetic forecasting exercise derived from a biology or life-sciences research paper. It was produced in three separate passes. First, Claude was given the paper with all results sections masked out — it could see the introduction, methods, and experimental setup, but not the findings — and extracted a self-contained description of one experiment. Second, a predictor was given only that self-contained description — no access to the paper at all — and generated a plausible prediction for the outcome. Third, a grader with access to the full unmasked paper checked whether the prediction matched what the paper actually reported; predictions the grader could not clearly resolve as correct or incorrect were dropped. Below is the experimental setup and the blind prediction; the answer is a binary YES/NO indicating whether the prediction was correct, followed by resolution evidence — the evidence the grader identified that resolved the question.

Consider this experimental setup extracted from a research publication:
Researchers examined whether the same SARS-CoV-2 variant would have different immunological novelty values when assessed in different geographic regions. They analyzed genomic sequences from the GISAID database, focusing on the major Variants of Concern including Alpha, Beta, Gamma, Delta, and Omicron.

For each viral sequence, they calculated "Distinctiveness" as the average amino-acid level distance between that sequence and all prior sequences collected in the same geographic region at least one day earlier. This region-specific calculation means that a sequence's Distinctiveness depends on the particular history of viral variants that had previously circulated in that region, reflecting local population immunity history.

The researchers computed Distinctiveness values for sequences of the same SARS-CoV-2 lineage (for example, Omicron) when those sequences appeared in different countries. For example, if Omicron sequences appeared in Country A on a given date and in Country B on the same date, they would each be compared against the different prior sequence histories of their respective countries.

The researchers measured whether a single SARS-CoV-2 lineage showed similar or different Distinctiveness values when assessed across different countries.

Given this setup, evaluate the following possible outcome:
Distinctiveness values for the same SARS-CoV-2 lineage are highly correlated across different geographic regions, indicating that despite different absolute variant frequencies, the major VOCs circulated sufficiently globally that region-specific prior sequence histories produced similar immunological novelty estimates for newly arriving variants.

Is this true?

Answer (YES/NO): NO